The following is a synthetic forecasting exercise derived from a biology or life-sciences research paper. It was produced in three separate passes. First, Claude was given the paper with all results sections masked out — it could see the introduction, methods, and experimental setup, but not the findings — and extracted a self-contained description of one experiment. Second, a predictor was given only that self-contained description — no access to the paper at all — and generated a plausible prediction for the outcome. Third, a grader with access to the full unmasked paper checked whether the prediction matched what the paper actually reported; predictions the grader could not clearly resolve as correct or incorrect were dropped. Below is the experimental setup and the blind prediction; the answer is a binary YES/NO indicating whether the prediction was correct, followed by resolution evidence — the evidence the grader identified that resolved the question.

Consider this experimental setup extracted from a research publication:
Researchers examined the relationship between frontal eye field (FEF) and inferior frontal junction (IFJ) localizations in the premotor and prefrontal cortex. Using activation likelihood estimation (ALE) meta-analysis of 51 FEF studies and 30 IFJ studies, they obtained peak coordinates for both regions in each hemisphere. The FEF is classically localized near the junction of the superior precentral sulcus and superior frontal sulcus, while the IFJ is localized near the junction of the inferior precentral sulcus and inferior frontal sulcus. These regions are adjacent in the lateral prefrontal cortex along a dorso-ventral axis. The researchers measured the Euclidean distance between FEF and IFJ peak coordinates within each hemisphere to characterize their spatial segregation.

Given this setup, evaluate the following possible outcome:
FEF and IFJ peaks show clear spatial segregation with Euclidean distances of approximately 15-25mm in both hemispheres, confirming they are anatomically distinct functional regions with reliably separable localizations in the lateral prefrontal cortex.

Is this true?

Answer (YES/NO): NO